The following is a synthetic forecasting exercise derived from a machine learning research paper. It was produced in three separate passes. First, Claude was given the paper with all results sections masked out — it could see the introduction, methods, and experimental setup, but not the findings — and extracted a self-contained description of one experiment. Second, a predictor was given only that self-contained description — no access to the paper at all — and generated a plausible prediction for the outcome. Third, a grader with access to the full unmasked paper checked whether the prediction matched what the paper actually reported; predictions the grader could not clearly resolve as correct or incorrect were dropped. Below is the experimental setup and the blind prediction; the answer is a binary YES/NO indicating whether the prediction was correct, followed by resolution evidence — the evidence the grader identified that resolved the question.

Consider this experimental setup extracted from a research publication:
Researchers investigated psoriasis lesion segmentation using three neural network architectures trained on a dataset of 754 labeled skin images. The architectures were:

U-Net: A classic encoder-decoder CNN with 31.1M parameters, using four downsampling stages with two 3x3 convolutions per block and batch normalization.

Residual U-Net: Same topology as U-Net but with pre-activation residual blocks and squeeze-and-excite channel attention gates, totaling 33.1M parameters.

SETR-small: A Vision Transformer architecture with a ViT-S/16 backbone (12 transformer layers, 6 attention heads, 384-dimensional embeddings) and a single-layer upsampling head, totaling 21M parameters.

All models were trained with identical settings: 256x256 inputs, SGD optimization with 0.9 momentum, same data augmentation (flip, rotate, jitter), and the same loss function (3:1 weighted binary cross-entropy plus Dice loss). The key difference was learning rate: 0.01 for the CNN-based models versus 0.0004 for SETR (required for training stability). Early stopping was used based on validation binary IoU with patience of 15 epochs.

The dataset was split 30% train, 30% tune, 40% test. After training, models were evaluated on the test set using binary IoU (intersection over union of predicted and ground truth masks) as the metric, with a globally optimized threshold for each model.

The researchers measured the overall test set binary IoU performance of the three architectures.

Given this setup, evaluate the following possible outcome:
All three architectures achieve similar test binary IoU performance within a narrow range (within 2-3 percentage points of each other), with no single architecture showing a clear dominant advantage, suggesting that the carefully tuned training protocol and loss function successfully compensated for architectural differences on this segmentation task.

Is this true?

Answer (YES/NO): NO